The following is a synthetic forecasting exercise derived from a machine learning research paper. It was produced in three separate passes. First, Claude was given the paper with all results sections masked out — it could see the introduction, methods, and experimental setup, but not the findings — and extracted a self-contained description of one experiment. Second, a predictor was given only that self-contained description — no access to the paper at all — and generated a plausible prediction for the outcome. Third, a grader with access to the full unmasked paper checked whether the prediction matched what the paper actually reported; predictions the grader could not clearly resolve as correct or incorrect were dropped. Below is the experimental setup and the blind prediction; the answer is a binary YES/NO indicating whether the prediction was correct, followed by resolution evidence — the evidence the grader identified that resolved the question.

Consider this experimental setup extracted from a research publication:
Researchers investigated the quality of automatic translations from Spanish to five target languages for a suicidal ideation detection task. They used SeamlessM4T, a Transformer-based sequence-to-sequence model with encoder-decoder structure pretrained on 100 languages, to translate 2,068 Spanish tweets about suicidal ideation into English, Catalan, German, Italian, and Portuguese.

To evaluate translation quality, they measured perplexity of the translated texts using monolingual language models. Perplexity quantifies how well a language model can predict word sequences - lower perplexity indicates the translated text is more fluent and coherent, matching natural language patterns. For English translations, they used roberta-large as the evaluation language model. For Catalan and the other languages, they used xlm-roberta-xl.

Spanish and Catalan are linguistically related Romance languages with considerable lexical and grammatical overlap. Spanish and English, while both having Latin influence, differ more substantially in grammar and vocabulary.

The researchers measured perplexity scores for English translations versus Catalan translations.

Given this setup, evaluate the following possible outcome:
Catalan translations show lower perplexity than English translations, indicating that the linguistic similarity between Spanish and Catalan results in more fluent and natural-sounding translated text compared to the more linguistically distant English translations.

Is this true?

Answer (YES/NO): NO